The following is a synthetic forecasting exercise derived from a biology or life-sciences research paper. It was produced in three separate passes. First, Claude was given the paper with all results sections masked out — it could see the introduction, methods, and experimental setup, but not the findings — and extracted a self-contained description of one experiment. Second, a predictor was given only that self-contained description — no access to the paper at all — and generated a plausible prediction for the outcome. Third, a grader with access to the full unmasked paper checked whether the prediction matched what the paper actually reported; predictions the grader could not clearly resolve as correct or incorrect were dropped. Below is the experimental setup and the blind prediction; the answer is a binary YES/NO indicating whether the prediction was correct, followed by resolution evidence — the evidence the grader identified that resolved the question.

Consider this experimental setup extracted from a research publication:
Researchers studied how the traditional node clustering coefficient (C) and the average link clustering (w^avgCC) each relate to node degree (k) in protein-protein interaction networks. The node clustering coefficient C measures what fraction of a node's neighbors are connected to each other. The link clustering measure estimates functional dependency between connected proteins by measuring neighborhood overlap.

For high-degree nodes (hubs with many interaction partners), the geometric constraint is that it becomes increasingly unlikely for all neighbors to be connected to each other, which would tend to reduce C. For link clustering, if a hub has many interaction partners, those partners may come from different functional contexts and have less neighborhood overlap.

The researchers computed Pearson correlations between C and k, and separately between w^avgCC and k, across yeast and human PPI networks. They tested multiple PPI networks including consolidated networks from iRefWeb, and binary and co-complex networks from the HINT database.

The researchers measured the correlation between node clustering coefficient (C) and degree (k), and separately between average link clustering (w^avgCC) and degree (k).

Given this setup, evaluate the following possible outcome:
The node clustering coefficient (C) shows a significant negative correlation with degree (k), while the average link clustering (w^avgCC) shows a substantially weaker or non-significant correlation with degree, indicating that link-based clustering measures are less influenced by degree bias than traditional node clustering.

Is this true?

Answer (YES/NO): NO